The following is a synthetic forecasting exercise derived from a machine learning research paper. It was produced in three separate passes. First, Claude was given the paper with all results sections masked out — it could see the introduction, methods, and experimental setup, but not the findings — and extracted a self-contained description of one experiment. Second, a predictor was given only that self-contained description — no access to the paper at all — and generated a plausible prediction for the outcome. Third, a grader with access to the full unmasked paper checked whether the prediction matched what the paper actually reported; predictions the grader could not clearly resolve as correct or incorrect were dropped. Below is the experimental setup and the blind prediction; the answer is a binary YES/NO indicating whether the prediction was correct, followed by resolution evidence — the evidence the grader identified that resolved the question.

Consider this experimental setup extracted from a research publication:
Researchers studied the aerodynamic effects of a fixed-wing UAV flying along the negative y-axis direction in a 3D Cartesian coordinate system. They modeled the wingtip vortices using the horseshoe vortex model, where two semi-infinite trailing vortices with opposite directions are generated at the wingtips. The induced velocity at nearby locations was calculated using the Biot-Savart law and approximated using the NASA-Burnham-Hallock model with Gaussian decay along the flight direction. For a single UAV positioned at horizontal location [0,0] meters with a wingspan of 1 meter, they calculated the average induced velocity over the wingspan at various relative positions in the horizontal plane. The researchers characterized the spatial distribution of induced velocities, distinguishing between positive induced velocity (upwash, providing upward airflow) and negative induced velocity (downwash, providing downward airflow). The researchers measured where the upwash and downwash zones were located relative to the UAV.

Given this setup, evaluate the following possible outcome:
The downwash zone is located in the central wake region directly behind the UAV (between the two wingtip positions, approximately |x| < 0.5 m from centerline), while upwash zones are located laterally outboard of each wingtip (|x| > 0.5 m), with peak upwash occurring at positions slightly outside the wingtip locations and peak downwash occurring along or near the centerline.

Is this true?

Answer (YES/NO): NO